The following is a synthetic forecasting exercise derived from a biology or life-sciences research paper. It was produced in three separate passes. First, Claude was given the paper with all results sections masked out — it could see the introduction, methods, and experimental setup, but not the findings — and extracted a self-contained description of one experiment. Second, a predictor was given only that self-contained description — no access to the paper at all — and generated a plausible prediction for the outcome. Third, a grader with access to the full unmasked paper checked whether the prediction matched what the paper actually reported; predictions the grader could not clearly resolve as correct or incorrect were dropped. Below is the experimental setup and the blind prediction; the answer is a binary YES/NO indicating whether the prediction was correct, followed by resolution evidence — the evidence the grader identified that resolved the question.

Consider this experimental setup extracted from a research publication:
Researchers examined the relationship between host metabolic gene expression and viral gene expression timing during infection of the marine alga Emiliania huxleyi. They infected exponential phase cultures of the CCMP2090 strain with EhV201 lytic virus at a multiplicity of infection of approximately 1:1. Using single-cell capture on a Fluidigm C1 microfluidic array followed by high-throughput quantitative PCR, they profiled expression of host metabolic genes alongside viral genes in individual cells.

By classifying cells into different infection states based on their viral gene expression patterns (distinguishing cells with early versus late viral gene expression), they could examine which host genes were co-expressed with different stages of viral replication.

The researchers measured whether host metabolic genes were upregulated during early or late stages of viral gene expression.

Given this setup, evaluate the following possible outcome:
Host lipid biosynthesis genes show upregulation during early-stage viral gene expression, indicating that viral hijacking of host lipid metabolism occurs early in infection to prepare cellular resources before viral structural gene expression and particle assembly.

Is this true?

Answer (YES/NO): NO